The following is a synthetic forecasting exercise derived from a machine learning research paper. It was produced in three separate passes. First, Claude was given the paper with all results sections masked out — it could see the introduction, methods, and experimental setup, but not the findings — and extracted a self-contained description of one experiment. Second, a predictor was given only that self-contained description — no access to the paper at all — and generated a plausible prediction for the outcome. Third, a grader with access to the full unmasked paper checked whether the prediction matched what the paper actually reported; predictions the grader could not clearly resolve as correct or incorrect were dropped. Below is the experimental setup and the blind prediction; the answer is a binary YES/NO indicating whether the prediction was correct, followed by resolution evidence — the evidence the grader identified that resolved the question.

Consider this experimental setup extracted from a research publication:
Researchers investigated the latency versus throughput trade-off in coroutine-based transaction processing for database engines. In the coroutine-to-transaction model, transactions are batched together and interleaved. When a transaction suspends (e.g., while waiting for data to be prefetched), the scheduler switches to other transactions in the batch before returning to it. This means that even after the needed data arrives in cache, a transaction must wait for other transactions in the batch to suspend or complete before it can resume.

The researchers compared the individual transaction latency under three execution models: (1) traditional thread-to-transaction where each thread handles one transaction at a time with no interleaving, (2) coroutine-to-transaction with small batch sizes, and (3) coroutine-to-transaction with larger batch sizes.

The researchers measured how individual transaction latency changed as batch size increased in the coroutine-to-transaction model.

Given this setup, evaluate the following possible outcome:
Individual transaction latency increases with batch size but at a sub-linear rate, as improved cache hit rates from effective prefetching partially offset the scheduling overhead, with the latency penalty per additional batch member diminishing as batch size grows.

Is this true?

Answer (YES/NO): NO